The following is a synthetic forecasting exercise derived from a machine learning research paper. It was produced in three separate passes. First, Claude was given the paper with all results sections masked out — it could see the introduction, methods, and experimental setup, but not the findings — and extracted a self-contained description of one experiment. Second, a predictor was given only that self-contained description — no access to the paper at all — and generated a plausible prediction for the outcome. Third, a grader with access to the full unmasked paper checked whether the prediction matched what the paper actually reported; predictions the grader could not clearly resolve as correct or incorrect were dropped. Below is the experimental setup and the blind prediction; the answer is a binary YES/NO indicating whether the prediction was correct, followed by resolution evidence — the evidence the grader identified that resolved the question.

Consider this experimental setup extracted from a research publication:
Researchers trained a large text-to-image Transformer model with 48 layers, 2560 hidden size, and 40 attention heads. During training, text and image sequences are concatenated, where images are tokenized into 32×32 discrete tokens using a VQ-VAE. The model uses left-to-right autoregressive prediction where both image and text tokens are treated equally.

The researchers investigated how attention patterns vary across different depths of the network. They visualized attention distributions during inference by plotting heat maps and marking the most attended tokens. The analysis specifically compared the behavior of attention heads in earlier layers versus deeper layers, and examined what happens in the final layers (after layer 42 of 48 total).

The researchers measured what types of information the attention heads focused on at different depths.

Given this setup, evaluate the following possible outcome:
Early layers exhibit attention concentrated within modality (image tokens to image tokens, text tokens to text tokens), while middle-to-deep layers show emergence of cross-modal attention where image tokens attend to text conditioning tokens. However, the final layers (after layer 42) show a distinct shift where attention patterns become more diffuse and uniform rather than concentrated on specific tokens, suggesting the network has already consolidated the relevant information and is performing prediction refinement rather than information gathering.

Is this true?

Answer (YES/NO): NO